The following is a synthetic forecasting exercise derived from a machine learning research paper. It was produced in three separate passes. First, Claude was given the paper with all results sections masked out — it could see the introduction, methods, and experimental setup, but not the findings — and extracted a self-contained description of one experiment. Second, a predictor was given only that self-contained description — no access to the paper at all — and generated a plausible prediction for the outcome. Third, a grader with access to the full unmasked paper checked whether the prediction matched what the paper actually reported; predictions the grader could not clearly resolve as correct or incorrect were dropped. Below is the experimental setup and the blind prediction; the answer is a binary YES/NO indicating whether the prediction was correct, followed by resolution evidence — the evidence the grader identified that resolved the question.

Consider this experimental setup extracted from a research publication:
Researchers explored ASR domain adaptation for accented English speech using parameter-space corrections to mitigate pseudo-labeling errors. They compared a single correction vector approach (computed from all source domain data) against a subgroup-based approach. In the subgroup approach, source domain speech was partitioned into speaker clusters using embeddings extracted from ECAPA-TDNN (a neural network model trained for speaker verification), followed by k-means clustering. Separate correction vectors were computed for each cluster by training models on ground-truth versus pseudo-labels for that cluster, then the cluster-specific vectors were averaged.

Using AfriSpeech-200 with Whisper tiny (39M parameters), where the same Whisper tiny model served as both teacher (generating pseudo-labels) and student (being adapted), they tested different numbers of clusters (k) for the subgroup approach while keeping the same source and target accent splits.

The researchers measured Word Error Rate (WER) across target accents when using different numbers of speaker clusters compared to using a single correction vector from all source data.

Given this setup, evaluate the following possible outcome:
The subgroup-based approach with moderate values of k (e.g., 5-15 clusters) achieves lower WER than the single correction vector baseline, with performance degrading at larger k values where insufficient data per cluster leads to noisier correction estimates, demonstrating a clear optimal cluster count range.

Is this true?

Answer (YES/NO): NO